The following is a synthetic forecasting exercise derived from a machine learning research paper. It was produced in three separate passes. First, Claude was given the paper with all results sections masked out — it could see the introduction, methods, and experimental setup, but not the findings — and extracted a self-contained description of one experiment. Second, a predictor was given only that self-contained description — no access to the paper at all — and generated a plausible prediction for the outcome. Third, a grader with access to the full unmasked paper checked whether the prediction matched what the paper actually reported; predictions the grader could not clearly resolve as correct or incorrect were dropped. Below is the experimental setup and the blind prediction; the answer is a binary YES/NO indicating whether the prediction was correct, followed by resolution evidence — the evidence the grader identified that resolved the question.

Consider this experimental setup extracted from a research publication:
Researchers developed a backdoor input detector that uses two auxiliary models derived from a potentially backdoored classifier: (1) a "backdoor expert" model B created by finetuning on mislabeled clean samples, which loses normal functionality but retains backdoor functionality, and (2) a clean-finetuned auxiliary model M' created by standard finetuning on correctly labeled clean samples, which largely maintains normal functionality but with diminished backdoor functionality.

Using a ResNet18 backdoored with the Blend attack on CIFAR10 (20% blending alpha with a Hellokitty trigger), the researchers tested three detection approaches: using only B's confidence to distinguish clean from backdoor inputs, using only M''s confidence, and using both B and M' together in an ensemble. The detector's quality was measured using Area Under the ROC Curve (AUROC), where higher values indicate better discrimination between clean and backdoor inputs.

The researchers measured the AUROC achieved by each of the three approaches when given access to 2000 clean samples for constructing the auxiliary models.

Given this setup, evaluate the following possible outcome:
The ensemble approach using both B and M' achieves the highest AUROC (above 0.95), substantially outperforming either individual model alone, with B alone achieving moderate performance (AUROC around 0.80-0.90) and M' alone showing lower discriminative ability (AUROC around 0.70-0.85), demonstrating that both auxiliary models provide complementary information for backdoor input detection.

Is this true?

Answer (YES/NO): NO